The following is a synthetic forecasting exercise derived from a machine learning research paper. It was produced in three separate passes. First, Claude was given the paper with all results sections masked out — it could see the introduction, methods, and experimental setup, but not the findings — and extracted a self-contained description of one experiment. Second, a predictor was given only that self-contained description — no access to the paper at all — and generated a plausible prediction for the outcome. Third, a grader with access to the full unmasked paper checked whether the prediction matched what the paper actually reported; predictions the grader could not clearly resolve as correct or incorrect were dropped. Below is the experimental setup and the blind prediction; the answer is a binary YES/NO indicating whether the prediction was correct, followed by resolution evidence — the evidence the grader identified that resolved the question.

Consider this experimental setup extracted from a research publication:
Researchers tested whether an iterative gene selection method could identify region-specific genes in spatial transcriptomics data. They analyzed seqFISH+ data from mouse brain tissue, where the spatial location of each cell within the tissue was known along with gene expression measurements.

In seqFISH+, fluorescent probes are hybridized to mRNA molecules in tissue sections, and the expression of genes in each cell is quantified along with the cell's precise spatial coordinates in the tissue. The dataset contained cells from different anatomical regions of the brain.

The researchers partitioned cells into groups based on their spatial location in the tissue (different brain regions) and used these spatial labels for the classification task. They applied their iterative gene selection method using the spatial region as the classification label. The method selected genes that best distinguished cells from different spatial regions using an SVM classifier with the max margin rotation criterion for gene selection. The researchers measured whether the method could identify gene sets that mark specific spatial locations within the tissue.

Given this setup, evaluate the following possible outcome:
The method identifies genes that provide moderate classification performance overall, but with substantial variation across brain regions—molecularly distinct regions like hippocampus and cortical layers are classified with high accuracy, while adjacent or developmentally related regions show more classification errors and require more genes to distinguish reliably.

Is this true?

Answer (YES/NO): NO